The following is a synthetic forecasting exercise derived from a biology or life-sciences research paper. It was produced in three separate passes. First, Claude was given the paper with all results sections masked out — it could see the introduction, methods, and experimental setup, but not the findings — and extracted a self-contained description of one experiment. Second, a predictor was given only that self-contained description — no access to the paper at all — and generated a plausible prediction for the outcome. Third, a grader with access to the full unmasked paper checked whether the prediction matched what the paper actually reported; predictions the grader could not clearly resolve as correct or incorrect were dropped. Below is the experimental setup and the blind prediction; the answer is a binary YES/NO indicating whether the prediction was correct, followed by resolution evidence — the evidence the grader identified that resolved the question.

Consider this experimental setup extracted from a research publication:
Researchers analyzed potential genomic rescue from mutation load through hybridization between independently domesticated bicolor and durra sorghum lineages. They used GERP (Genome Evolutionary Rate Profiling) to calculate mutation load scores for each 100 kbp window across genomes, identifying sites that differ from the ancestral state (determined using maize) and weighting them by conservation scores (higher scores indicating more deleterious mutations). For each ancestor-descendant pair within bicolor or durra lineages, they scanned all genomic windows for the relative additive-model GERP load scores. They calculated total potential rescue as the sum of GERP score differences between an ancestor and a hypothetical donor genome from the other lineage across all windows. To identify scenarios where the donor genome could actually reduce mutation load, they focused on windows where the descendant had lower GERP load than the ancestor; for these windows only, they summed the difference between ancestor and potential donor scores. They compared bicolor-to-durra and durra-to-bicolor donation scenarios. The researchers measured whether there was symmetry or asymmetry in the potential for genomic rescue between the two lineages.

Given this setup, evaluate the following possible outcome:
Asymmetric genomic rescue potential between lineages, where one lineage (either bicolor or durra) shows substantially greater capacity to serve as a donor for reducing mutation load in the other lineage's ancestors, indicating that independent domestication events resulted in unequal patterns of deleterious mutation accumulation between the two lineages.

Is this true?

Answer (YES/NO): YES